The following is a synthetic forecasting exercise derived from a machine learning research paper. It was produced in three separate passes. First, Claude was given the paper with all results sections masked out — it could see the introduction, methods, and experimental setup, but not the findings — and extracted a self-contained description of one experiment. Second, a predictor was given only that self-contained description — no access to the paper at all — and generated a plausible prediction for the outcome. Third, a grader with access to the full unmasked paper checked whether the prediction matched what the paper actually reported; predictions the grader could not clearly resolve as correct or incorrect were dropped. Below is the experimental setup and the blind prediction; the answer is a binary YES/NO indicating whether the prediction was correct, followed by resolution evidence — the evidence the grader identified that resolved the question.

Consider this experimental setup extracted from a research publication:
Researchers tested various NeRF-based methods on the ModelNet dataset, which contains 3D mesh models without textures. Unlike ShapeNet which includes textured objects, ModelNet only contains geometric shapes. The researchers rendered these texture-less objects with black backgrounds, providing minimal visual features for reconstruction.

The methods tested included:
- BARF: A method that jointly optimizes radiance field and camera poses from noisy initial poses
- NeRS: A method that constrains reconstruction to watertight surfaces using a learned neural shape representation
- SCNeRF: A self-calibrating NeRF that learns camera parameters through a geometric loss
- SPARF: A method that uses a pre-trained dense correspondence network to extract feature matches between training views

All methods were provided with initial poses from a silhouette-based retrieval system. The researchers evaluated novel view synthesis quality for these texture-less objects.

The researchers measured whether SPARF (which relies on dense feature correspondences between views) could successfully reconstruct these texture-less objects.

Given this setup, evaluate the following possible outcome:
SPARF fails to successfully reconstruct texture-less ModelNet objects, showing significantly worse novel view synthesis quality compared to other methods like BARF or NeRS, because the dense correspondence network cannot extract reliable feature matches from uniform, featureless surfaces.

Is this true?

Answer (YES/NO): NO